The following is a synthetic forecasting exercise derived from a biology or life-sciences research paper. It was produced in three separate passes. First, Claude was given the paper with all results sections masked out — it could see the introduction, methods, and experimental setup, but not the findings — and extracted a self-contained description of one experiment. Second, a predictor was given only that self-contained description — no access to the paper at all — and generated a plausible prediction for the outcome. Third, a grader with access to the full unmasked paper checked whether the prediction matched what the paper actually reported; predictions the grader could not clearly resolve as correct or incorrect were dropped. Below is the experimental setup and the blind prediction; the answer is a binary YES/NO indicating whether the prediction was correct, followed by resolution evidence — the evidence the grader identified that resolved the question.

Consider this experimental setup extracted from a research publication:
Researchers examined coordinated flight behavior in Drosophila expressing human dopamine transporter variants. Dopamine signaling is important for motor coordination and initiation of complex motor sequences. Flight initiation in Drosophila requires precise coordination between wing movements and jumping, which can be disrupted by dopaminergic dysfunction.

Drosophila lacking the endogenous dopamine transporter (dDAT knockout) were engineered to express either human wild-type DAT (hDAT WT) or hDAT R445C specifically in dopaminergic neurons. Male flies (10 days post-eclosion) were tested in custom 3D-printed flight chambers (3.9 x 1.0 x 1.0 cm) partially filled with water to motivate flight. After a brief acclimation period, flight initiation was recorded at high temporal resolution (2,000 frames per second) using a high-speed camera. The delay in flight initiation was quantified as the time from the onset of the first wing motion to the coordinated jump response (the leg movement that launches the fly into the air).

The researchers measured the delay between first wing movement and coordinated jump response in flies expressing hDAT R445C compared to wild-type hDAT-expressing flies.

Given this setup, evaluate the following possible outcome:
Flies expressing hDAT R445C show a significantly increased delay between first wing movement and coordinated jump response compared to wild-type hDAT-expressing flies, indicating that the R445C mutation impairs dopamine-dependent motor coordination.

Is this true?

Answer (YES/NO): YES